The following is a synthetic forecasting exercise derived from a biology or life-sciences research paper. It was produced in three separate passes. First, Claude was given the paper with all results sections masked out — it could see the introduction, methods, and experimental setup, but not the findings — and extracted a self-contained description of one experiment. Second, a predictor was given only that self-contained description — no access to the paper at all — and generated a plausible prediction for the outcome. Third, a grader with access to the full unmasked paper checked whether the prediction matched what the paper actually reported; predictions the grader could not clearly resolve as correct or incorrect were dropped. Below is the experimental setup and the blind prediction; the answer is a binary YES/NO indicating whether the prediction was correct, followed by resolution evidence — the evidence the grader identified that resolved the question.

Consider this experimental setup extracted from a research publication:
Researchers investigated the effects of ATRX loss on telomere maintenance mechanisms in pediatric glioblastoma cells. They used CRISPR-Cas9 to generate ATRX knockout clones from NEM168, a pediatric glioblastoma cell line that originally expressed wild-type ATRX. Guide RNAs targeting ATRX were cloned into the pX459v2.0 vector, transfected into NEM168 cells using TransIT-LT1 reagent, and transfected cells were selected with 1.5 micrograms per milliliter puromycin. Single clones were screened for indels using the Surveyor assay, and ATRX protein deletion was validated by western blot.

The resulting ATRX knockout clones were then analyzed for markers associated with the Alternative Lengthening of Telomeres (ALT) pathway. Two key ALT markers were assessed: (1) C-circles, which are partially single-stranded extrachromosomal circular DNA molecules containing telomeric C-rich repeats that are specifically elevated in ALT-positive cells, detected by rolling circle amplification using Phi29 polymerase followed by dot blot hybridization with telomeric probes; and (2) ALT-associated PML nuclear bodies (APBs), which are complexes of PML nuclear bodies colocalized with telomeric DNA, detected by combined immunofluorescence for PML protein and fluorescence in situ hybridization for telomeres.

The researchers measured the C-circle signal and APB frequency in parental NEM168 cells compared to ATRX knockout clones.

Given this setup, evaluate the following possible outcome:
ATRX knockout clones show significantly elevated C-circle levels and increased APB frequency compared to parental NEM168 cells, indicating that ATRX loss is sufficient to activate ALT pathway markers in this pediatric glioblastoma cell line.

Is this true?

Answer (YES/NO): NO